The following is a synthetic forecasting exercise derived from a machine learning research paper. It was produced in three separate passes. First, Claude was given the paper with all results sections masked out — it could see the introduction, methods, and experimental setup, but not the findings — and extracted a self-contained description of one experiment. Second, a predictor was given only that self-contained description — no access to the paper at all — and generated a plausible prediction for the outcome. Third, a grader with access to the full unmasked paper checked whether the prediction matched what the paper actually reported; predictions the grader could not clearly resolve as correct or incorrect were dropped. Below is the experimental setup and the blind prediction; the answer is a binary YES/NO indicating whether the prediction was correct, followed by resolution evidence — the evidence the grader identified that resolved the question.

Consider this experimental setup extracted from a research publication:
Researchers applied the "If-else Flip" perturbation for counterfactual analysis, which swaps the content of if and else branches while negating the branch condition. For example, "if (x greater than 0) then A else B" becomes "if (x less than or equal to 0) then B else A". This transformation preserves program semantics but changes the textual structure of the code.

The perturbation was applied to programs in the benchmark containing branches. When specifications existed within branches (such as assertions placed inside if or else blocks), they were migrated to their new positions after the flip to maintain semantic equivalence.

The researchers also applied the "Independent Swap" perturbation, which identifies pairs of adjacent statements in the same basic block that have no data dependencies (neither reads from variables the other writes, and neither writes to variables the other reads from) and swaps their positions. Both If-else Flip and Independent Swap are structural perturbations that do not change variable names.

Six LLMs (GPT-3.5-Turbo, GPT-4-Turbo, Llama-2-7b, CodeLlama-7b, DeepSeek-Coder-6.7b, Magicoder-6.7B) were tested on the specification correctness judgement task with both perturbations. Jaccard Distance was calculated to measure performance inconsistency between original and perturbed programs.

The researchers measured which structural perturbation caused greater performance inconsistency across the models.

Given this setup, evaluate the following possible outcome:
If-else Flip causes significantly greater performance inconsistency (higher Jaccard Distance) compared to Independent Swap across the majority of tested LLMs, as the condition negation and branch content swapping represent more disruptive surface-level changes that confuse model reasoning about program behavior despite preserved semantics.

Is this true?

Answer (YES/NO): NO